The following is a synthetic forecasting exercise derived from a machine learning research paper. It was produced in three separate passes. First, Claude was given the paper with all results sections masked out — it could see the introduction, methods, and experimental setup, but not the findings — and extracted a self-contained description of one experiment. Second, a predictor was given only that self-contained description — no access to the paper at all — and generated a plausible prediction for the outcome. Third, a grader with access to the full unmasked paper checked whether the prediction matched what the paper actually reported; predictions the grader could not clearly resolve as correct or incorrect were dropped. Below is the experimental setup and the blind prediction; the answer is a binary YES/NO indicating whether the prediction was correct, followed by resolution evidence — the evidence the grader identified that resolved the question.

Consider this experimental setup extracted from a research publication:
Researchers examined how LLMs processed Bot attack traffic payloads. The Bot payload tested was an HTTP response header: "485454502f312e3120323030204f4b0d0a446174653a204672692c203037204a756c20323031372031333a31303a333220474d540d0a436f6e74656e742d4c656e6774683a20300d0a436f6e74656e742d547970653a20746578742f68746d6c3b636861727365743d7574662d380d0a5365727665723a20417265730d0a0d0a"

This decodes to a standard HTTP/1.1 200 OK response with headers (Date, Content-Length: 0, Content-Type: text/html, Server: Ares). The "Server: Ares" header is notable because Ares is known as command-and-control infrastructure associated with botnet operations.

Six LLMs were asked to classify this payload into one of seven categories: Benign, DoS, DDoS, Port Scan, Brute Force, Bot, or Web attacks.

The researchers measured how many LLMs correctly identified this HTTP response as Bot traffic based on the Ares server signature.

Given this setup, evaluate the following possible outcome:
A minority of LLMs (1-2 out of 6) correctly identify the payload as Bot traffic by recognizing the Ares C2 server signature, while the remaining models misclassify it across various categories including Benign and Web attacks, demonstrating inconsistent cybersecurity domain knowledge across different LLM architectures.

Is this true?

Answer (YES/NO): NO